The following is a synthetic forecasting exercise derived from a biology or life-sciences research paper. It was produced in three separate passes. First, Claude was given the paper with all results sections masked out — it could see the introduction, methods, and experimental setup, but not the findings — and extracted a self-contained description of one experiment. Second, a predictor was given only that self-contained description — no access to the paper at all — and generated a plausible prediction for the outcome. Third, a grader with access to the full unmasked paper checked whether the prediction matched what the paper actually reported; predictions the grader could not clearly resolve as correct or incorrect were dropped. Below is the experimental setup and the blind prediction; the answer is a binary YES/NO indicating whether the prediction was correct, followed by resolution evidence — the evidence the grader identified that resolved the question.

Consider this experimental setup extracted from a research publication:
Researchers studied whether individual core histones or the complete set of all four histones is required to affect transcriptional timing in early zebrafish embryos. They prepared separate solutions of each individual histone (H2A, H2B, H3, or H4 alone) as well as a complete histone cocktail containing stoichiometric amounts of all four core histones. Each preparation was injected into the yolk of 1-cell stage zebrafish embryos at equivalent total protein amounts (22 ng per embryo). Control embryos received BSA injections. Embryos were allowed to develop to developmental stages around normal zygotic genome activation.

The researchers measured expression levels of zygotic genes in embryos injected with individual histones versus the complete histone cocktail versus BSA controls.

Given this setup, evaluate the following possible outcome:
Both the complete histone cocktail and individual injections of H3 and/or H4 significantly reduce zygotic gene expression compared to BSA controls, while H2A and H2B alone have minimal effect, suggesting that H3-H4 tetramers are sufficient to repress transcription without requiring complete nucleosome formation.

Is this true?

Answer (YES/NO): NO